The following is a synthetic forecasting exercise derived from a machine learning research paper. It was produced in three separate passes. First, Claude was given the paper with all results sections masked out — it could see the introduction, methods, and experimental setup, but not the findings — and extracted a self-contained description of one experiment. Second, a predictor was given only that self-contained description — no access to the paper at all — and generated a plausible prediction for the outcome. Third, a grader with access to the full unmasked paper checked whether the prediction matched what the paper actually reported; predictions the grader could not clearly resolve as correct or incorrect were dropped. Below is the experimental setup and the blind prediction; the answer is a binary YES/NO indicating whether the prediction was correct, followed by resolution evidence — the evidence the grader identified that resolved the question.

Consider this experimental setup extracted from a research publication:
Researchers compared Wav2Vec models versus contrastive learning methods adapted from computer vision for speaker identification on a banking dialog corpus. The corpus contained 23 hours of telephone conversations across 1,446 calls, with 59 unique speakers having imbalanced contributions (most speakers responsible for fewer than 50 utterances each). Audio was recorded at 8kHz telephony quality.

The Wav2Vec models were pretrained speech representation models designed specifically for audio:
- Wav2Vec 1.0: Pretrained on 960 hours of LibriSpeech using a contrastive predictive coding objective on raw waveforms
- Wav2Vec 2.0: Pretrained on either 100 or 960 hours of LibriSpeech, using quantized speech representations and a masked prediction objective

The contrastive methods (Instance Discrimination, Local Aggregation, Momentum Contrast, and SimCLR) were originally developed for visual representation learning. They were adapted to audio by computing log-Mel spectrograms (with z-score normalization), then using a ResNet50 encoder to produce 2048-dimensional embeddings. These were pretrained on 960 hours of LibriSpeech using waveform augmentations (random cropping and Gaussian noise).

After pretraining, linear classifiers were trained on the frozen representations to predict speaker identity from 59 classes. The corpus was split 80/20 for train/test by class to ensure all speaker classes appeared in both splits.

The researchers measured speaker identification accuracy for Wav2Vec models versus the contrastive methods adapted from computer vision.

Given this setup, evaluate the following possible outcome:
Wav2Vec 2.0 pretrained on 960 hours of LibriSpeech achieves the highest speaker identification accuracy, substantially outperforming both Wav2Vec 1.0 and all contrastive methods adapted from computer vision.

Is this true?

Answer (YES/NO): NO